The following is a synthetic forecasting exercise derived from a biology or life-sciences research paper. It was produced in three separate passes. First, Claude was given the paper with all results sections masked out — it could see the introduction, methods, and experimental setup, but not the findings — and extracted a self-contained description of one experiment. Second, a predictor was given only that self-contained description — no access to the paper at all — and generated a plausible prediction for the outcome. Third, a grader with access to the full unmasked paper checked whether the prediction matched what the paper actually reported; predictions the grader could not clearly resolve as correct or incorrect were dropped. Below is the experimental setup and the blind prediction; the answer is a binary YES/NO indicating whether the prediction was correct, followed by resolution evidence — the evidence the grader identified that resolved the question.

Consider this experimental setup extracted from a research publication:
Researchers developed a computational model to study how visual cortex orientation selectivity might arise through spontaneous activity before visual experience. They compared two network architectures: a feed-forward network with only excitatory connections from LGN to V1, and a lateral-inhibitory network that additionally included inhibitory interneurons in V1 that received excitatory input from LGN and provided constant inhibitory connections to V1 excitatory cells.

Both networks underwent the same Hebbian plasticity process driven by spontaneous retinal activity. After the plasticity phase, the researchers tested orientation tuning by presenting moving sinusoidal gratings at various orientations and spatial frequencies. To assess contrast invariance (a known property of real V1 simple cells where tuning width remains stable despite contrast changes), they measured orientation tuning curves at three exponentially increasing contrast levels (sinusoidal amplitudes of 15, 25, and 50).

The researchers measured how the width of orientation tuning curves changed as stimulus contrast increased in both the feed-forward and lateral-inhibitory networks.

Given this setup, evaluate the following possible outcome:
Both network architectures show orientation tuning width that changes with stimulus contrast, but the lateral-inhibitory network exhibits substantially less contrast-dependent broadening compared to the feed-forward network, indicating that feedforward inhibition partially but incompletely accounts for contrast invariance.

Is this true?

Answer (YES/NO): NO